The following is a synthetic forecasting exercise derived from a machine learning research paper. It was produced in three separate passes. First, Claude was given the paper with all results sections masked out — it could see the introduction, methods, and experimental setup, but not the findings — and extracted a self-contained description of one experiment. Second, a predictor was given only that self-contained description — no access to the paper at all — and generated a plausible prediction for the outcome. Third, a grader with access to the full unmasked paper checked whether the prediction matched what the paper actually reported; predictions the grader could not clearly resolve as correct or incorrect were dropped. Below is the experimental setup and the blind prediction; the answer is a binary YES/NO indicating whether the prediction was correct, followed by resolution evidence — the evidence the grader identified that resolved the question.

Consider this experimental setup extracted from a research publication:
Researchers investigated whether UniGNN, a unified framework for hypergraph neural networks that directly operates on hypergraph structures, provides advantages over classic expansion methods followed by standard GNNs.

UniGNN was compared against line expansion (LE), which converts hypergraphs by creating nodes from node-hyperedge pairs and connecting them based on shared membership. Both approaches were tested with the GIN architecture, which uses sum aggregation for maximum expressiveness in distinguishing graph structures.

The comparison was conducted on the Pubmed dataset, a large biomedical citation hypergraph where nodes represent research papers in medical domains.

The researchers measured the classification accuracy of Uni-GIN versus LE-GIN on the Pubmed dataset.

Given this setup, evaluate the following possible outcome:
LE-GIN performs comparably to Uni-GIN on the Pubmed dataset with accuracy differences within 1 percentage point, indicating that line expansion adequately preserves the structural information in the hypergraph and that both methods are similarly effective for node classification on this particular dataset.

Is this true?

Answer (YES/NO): NO